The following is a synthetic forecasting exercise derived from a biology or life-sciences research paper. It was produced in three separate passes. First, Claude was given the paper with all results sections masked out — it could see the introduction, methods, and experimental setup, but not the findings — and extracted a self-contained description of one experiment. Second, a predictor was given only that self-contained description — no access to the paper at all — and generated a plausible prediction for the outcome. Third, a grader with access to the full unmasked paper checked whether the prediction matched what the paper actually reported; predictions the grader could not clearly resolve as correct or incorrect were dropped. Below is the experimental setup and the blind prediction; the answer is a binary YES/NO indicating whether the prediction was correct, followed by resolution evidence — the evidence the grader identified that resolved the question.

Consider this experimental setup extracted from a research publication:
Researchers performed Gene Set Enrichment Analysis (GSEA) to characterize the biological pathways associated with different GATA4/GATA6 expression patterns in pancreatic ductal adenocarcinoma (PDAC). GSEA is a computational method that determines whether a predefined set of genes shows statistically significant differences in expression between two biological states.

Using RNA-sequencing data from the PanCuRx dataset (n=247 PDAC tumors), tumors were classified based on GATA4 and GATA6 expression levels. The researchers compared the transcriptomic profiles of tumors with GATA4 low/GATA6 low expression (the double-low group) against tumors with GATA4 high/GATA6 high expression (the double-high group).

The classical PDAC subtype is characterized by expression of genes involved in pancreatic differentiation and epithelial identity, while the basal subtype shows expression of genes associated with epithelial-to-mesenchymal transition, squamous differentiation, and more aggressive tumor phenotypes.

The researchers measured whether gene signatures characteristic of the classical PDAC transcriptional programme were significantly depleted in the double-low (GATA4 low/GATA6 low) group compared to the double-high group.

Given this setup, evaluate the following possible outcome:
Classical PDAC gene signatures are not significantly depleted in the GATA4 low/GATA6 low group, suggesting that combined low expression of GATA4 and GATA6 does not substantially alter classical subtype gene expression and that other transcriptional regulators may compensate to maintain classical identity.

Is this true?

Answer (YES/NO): NO